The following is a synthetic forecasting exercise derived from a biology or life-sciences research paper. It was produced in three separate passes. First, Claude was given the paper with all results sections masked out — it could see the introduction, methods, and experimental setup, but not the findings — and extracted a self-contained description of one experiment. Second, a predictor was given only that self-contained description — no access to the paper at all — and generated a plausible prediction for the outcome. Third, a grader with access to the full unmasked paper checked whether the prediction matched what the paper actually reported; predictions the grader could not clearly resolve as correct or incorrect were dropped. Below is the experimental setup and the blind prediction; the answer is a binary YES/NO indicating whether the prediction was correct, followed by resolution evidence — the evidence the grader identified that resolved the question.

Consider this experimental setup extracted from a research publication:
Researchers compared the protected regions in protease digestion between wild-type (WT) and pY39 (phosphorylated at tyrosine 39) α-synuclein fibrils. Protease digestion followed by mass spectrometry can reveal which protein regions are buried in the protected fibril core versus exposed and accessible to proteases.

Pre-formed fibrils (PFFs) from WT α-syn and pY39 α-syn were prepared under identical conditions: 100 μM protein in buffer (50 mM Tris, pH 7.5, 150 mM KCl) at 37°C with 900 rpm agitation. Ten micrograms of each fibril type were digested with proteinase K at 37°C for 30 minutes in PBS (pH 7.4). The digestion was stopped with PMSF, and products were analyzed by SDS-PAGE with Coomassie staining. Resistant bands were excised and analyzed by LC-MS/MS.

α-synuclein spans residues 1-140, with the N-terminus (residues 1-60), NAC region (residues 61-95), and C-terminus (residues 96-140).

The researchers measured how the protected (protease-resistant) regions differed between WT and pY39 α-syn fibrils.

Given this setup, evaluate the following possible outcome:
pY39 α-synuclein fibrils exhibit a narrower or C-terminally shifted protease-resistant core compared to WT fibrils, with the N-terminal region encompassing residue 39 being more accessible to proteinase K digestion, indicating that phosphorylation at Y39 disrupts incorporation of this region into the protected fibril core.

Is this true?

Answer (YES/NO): NO